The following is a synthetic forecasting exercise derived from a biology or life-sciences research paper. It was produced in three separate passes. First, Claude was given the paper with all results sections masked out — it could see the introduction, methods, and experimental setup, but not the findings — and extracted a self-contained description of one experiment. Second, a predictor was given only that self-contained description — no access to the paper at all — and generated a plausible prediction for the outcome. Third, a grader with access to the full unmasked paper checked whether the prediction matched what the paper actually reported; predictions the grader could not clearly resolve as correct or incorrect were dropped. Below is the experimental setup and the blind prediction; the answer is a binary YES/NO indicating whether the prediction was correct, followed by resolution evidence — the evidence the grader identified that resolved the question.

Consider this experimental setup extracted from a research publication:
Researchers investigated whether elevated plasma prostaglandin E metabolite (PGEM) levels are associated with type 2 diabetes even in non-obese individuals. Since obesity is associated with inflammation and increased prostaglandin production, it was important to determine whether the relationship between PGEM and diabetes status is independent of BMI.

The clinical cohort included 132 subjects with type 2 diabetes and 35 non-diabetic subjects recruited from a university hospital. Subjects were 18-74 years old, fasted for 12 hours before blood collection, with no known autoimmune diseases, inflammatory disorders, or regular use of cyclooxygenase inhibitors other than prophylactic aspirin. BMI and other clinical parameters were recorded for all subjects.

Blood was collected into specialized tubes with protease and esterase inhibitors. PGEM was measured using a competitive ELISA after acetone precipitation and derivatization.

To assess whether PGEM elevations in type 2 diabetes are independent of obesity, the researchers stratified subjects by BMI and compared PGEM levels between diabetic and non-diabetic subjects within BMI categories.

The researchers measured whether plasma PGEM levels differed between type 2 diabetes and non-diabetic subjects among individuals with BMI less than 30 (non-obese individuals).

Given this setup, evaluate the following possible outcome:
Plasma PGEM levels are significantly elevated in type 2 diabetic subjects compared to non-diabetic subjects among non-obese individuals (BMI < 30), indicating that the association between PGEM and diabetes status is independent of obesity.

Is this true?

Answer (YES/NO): YES